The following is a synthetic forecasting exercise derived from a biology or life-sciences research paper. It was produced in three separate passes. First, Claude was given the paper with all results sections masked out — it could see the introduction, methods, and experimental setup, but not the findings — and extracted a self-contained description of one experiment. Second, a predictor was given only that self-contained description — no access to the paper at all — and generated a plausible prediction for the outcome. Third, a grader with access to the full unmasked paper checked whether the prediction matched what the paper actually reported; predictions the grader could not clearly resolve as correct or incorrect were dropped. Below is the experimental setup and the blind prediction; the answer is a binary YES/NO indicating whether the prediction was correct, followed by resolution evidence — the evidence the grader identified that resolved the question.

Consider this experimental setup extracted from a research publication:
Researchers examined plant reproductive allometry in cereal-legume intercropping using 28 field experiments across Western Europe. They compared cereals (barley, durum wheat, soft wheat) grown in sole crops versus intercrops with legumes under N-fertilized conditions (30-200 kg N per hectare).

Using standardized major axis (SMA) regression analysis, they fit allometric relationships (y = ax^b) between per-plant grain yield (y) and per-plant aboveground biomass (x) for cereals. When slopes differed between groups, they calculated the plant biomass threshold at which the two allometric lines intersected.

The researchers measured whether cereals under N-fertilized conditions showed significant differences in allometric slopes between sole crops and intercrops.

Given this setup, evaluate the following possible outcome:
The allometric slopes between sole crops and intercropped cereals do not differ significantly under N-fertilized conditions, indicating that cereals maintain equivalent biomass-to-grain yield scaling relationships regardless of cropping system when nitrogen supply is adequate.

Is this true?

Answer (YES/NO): NO